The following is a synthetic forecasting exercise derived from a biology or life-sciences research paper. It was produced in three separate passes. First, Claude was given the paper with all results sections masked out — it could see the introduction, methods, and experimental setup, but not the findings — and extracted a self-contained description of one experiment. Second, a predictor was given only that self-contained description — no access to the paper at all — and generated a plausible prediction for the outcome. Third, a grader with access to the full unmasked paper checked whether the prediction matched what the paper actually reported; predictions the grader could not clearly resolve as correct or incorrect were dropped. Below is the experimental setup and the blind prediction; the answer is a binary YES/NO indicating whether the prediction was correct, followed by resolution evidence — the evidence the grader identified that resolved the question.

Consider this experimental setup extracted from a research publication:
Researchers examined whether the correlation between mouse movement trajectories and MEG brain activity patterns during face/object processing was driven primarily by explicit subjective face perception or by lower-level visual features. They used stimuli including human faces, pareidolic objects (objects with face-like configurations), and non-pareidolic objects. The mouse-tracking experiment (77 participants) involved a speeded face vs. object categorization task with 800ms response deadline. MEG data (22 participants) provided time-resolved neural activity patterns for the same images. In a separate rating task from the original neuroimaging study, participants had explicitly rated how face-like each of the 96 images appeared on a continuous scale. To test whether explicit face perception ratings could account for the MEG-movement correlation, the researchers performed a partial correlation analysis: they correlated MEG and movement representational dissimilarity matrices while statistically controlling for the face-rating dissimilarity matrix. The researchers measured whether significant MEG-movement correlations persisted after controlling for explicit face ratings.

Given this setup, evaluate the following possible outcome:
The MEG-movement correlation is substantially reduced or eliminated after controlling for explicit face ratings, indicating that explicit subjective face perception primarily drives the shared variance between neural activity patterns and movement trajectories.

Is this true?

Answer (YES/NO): NO